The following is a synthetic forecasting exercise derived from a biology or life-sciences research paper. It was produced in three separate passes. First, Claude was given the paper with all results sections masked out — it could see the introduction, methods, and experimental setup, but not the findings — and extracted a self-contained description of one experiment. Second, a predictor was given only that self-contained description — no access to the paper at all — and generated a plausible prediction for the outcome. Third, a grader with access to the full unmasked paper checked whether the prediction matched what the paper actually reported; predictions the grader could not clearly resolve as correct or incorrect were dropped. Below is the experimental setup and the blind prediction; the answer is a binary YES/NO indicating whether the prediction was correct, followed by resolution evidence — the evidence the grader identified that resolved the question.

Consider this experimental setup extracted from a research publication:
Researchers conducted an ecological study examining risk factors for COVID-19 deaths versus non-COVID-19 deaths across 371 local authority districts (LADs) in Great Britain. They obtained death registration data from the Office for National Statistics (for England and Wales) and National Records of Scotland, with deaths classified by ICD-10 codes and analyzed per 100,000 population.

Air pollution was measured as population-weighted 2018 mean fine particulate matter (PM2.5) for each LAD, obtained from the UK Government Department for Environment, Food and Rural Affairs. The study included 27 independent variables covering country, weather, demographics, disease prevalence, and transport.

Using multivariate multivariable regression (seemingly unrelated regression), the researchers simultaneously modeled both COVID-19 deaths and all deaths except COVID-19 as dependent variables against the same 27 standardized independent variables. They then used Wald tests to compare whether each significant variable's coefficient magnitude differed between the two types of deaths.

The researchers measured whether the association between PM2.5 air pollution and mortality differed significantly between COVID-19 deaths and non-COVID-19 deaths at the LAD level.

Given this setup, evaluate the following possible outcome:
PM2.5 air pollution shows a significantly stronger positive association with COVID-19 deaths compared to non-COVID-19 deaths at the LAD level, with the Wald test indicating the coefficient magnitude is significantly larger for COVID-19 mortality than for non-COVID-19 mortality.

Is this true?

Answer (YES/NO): YES